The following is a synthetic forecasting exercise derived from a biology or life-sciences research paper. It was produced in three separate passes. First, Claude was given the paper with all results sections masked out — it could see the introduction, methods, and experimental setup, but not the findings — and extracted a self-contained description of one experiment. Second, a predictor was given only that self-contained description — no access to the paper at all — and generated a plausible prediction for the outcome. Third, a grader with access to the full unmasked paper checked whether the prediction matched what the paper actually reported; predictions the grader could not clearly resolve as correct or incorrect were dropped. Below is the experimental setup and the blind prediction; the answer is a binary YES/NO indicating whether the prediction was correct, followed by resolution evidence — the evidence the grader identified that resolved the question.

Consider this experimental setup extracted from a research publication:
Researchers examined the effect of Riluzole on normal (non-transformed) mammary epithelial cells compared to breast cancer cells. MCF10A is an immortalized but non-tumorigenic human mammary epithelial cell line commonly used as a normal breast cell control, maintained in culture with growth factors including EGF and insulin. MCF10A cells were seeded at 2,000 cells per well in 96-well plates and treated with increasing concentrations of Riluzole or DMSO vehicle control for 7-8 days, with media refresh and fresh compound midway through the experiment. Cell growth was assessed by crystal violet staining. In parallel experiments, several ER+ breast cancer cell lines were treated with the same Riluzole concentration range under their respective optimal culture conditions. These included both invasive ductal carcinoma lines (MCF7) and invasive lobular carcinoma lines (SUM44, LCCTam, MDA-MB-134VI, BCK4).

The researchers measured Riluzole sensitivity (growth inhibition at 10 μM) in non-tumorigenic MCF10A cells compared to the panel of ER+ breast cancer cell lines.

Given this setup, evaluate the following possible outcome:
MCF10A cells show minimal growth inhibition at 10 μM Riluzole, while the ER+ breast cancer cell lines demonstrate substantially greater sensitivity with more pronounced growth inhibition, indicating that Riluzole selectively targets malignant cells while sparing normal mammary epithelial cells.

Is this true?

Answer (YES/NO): YES